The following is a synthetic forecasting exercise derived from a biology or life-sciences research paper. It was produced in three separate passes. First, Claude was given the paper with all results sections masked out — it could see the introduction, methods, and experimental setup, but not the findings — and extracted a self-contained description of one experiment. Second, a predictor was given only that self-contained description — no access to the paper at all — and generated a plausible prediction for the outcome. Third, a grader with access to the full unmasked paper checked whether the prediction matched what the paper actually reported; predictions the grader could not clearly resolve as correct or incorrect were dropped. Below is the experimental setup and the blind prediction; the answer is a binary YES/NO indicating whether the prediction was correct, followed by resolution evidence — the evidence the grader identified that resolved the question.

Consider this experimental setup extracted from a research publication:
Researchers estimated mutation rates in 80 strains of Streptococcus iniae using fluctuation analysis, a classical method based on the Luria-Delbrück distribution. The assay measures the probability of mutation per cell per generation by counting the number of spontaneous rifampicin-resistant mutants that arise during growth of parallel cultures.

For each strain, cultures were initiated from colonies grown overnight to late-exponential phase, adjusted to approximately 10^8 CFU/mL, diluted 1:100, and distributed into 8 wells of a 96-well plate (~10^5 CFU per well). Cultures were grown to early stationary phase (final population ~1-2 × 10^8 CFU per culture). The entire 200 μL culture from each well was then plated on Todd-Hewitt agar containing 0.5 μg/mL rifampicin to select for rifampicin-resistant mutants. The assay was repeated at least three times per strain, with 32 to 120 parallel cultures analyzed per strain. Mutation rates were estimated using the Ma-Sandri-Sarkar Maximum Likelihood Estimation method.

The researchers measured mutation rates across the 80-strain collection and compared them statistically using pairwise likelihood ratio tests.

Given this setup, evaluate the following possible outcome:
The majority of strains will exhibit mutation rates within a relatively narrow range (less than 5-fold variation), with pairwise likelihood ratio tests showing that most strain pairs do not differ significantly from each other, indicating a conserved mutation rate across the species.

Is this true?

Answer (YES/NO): NO